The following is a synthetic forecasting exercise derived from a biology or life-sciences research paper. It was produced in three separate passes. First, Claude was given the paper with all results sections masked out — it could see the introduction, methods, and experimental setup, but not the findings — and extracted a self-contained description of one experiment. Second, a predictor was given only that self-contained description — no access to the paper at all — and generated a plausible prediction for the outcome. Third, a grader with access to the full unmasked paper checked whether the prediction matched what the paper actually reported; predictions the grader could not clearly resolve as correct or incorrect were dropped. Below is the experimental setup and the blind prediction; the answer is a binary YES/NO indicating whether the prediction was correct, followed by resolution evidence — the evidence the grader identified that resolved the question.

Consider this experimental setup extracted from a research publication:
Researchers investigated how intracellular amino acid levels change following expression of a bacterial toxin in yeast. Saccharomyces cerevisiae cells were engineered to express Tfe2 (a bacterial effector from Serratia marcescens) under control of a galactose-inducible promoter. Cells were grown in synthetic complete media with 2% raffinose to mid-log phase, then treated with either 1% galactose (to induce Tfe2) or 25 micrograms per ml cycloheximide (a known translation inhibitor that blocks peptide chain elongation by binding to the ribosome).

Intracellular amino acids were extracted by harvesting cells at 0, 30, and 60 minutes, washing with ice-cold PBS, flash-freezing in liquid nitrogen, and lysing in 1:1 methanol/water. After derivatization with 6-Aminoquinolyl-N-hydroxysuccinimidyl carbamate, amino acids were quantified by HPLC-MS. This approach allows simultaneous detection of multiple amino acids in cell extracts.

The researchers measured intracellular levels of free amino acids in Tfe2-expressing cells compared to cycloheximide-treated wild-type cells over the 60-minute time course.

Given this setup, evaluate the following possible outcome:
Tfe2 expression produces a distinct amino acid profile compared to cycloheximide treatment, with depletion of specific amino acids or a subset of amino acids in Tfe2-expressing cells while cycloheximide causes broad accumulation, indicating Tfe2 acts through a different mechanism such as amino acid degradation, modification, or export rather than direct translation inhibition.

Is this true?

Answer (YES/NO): NO